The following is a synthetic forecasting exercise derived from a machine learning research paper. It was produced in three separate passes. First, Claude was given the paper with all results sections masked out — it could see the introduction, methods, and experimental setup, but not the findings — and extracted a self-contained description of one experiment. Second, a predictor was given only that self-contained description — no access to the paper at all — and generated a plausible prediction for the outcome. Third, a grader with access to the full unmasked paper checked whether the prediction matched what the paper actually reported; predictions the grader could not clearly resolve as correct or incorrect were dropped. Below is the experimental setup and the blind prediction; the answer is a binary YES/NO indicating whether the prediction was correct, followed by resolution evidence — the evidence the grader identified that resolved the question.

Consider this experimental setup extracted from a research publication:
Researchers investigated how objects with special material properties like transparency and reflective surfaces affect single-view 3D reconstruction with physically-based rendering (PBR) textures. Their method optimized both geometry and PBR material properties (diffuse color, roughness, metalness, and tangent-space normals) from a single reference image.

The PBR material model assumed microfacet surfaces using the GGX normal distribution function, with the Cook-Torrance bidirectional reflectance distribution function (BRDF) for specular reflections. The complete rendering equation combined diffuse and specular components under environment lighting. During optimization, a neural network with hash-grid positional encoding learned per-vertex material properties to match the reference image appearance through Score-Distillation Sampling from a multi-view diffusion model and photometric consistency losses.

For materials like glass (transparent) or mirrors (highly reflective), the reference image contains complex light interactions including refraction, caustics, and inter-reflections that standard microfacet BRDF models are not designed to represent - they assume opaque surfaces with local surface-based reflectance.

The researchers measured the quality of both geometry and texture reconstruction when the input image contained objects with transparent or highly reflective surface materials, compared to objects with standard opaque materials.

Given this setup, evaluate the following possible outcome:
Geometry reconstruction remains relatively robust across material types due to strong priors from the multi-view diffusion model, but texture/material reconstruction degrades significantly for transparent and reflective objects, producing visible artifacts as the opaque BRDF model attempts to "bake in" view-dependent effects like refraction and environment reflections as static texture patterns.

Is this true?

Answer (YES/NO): NO